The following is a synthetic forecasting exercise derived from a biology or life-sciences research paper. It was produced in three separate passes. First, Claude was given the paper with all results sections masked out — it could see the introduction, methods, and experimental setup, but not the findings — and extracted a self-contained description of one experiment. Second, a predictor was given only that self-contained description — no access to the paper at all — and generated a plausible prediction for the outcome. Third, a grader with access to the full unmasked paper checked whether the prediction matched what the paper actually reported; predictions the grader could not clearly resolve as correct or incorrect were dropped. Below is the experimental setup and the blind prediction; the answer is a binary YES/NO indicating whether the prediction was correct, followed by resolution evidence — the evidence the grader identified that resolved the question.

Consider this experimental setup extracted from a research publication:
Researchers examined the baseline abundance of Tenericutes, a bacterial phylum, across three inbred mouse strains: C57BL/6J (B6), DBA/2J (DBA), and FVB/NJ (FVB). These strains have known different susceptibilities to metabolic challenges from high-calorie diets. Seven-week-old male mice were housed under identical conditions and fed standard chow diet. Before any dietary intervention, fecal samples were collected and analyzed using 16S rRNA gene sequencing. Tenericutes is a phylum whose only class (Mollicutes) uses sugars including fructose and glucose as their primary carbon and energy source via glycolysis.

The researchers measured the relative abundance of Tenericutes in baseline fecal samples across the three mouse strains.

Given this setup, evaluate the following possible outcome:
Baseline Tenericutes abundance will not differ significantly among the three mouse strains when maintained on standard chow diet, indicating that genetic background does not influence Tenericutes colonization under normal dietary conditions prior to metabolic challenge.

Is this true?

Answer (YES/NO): NO